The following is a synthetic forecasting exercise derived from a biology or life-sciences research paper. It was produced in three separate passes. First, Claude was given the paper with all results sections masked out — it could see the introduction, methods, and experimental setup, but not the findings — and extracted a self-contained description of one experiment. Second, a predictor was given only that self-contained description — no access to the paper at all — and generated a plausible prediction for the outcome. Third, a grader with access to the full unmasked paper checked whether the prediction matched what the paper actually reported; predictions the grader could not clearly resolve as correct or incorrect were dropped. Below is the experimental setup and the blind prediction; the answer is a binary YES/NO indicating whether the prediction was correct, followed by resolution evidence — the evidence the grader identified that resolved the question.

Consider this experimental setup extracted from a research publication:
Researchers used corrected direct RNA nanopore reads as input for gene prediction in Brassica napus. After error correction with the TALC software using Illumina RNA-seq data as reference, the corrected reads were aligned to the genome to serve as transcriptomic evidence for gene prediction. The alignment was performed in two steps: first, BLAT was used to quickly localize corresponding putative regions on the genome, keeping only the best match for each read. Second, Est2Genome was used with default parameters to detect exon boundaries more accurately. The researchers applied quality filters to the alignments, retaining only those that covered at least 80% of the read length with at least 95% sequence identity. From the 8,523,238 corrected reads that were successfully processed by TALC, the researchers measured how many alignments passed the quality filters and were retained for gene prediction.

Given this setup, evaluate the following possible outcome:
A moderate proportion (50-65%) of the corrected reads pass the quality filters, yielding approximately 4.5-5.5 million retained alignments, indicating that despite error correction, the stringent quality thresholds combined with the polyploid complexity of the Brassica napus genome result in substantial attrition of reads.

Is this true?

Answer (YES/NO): YES